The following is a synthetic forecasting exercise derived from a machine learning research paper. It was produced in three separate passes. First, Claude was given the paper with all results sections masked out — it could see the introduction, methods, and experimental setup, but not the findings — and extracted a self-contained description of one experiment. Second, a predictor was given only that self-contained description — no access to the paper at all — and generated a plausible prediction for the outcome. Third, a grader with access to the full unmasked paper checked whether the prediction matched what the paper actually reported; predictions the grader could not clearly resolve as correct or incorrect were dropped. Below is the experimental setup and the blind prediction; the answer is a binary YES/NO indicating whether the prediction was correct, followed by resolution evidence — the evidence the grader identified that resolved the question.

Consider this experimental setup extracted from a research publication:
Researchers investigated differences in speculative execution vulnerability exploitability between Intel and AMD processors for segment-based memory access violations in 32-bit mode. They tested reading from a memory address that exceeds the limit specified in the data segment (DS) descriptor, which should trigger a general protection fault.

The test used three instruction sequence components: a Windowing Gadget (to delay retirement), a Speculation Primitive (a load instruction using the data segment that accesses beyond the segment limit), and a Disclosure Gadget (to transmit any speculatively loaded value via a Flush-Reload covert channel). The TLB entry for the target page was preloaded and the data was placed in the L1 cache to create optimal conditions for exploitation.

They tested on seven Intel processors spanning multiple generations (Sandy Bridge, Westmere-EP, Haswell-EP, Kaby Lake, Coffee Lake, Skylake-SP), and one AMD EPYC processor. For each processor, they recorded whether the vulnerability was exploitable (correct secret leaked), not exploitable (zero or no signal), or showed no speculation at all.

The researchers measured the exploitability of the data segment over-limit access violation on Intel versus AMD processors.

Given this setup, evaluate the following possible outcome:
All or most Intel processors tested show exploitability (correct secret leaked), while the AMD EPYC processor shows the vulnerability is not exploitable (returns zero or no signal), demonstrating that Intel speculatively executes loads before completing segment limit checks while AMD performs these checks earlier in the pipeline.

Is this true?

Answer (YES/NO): NO